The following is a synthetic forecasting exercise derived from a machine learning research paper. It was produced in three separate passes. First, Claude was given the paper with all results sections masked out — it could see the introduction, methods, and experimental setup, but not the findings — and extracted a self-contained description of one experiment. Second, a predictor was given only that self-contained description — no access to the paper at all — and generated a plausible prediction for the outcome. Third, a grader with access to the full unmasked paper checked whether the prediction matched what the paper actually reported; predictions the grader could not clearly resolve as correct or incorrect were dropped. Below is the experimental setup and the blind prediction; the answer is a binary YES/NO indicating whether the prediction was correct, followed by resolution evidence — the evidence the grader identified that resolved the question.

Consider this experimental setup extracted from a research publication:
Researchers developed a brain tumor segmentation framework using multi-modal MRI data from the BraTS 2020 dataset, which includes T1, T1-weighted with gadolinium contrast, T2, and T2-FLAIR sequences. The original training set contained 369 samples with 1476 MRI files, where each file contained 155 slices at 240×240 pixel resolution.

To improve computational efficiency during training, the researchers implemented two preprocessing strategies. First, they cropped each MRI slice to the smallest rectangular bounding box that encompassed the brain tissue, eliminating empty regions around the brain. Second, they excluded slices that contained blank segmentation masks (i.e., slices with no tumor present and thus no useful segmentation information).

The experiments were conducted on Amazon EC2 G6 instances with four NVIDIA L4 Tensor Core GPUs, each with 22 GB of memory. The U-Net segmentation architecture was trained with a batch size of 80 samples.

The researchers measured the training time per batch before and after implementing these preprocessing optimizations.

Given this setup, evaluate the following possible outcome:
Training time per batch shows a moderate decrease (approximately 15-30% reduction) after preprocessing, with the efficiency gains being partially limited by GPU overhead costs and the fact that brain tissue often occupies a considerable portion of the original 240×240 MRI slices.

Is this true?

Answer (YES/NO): NO